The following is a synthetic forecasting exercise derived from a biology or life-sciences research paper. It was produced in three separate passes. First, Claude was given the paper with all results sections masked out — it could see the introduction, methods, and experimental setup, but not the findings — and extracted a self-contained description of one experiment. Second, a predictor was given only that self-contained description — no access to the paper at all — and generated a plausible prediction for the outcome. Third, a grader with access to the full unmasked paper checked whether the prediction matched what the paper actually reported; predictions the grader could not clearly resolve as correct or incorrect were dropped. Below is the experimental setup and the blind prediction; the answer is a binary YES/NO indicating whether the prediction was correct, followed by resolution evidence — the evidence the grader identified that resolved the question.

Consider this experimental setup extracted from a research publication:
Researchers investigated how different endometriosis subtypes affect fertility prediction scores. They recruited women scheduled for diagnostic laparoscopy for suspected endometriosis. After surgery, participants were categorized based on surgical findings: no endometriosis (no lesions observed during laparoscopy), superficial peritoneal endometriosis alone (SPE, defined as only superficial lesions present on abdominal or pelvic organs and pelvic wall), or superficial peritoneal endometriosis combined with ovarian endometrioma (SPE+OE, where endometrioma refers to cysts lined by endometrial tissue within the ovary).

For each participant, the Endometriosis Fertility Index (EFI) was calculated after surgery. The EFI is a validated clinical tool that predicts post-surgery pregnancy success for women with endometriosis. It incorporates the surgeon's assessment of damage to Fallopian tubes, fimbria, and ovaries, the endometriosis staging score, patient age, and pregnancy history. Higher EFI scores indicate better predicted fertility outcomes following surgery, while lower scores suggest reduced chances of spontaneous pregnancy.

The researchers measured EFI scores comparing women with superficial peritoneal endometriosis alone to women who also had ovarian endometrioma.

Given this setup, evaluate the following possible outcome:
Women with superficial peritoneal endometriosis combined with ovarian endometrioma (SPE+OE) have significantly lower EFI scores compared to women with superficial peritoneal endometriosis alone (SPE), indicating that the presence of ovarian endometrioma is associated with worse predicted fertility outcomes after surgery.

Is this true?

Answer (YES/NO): YES